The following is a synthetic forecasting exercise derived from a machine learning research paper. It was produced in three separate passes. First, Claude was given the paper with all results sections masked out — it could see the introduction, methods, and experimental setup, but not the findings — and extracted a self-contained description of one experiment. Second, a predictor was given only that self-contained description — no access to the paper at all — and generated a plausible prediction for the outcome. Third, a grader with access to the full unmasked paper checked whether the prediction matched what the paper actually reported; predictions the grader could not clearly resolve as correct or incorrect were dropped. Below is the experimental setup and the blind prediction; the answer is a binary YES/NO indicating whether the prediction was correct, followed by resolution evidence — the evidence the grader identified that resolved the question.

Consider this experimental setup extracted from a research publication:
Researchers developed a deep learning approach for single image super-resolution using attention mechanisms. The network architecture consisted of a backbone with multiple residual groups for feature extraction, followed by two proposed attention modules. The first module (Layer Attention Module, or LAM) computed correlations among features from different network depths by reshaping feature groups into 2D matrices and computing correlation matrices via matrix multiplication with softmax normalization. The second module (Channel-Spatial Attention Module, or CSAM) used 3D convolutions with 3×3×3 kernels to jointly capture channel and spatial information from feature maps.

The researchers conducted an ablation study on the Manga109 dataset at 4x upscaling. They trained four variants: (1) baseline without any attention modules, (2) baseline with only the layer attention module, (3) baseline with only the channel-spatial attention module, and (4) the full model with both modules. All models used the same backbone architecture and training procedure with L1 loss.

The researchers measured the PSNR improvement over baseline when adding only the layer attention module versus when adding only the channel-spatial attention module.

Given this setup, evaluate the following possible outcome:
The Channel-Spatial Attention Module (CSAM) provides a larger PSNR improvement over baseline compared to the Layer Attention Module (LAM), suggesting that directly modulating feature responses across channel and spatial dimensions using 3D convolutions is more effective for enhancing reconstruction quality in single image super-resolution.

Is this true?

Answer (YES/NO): NO